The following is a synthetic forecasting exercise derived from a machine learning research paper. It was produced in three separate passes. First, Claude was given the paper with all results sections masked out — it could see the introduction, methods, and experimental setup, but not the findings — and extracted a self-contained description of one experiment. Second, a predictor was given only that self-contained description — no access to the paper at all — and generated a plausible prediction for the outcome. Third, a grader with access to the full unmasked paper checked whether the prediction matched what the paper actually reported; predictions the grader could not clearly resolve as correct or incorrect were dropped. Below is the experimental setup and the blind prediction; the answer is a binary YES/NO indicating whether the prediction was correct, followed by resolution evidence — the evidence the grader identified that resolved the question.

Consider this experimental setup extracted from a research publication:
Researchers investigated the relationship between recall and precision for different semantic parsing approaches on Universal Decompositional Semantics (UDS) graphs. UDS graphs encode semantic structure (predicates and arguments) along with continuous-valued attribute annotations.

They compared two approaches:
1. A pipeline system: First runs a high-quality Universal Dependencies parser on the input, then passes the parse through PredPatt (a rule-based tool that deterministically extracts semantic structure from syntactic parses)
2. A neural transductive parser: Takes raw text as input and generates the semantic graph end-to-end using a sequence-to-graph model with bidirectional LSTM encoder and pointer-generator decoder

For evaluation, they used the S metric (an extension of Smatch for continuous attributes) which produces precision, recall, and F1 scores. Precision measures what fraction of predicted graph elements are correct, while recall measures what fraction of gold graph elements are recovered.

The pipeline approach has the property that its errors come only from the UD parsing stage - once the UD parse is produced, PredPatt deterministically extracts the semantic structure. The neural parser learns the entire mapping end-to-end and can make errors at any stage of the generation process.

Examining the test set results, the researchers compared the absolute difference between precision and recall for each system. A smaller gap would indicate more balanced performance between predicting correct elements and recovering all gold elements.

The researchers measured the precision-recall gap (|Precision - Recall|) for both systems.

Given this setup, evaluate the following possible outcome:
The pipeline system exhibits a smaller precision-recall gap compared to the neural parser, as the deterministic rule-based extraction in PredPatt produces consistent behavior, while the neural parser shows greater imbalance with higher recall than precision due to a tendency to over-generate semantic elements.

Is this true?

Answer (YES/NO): NO